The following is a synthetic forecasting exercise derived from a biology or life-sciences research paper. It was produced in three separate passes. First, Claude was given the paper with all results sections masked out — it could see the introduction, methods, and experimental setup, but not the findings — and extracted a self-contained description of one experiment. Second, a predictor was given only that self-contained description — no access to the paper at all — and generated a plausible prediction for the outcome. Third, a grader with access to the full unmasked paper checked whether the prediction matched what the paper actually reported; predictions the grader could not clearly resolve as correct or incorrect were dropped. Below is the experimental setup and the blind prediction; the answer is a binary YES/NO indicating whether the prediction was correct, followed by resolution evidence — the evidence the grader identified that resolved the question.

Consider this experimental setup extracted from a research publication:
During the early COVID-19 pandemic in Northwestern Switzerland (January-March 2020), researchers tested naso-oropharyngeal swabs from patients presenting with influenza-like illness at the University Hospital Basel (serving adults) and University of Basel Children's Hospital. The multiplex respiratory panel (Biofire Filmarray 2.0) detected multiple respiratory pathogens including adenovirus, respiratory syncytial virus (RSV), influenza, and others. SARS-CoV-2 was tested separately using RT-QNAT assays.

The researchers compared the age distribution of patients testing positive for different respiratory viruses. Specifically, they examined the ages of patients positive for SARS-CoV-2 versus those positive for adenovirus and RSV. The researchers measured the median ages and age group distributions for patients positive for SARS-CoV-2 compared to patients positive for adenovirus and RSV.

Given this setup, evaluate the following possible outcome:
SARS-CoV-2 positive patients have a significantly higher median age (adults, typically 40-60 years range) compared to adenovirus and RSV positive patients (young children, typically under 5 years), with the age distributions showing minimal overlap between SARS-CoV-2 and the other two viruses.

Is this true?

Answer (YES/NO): YES